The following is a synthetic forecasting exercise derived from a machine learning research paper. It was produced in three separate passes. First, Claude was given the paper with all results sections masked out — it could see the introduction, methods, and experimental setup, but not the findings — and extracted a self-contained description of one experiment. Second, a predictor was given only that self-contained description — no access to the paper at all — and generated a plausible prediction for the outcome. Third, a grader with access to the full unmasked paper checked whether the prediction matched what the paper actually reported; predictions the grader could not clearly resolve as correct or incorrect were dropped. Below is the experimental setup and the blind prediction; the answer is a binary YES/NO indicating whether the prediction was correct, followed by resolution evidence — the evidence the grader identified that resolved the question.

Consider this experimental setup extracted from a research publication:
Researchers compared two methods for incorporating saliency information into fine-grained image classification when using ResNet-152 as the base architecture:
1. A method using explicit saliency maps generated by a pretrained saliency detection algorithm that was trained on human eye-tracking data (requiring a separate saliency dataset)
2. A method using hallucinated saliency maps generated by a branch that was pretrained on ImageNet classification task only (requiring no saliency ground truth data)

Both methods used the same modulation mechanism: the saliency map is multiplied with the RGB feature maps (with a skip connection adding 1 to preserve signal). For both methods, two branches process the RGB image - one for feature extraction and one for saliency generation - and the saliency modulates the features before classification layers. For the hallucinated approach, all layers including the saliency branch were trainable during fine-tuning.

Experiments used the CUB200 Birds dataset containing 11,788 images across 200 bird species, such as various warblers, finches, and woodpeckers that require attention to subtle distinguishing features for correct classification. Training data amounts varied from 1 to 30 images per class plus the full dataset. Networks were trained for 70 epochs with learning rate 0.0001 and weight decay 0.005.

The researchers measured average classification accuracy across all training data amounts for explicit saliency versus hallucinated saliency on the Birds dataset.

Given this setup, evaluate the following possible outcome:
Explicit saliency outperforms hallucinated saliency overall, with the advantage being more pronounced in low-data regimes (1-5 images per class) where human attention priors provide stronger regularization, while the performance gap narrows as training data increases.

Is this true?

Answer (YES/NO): NO